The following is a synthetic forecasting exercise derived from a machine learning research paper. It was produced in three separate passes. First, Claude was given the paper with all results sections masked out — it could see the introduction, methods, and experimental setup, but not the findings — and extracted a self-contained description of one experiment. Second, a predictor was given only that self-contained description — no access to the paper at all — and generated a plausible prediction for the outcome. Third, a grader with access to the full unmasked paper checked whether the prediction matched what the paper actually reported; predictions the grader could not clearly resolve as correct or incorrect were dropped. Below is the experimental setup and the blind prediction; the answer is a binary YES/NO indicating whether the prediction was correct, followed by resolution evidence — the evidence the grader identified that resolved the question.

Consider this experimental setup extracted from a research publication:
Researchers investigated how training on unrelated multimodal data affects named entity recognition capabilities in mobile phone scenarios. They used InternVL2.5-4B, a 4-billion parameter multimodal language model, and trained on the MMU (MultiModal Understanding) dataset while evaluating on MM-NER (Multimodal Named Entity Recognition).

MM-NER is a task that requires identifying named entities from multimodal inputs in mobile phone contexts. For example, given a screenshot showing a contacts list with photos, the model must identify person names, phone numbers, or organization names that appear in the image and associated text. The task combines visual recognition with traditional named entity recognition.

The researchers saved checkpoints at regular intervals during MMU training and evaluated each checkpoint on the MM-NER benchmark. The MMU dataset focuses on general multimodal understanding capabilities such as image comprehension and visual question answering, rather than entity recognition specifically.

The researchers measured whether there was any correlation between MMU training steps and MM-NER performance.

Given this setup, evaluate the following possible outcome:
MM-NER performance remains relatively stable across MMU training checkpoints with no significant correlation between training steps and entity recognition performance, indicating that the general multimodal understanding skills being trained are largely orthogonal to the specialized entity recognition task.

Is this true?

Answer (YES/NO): YES